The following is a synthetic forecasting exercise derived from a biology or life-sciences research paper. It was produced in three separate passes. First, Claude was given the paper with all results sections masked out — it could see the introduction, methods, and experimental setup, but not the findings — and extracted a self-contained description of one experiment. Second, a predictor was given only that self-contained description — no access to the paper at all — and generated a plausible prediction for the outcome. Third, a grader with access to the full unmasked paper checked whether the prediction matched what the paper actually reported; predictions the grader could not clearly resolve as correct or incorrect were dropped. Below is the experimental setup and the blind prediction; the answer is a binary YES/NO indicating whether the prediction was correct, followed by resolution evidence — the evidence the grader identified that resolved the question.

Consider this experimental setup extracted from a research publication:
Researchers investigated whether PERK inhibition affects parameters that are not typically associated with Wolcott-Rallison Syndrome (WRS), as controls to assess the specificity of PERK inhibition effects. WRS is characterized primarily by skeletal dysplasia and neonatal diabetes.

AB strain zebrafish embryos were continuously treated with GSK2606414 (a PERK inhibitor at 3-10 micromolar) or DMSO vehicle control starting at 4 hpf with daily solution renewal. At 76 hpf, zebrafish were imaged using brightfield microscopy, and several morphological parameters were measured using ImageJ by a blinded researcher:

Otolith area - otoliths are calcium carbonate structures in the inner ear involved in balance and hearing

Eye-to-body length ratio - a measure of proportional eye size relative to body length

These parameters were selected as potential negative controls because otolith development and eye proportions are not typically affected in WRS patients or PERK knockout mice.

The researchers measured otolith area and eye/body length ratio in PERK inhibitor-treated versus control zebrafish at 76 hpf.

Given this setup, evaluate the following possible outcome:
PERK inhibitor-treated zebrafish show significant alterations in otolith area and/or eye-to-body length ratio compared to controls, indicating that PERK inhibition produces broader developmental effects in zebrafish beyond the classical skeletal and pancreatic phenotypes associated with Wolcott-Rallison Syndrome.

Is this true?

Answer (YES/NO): NO